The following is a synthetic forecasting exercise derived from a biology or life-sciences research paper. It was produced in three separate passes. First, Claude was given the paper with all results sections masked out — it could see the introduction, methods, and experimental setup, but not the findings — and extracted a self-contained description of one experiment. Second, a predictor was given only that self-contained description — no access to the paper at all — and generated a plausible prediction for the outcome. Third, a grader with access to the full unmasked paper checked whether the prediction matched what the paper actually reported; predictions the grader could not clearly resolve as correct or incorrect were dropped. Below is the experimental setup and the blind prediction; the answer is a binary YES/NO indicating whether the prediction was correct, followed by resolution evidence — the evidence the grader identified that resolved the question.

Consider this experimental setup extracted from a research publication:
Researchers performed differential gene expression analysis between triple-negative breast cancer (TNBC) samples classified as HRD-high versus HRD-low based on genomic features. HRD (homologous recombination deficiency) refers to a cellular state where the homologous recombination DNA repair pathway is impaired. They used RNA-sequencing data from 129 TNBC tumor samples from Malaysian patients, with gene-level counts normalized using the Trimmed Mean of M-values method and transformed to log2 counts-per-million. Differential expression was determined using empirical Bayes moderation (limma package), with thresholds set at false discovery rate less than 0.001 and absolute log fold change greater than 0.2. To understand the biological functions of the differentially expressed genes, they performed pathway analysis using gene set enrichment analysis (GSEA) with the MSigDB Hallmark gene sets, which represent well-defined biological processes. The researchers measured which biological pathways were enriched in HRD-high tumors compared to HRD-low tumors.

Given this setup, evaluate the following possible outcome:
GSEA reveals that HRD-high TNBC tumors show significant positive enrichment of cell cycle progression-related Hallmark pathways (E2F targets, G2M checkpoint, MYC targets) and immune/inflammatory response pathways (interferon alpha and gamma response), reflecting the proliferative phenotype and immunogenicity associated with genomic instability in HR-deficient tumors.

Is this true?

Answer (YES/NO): NO